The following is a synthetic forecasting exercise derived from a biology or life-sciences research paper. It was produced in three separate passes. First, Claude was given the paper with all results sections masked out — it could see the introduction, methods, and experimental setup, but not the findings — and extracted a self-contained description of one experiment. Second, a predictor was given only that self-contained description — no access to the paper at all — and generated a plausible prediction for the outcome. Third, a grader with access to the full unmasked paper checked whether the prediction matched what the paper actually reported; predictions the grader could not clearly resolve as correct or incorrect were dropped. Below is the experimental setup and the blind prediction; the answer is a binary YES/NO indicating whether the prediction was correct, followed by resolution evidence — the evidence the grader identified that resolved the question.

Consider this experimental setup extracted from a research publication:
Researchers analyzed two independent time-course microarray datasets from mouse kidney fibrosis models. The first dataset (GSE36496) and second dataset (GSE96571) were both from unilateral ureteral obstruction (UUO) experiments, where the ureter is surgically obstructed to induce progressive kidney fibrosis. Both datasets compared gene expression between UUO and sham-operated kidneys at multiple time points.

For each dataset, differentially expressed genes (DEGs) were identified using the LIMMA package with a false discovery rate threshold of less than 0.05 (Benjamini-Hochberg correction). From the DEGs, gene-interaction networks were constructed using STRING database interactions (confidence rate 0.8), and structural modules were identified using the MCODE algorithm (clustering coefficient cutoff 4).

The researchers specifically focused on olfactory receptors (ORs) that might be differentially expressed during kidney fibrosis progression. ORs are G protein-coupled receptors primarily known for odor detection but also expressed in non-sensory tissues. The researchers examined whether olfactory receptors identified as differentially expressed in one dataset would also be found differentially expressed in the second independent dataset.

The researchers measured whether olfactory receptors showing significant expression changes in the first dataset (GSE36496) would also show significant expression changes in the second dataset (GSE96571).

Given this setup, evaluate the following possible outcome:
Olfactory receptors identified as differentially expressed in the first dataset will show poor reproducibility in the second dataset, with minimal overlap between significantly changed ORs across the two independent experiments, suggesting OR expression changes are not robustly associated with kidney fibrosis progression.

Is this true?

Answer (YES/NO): NO